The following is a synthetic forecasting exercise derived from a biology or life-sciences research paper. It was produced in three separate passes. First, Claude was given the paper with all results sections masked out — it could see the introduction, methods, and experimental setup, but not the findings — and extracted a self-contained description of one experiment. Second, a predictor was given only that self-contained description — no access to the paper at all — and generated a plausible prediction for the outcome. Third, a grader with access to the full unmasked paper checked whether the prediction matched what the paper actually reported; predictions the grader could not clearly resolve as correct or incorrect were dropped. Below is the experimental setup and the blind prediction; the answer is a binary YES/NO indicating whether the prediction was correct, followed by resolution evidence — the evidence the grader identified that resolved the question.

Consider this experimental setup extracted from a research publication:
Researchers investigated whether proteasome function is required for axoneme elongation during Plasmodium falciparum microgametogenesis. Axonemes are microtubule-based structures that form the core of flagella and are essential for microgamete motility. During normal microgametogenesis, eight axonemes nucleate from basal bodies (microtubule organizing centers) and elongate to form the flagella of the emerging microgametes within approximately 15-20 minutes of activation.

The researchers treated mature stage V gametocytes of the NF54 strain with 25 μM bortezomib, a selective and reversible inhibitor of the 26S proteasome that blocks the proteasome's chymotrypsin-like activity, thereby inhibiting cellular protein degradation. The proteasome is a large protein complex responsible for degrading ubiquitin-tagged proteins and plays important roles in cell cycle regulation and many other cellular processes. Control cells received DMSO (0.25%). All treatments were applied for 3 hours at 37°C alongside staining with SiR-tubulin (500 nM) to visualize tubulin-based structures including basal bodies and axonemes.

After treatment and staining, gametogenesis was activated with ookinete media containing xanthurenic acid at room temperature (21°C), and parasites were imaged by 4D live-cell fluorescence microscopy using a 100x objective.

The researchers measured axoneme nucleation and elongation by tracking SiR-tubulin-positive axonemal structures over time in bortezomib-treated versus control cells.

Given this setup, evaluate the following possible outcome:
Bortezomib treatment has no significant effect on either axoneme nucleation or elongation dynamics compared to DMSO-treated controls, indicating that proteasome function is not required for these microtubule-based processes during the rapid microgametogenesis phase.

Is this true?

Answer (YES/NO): NO